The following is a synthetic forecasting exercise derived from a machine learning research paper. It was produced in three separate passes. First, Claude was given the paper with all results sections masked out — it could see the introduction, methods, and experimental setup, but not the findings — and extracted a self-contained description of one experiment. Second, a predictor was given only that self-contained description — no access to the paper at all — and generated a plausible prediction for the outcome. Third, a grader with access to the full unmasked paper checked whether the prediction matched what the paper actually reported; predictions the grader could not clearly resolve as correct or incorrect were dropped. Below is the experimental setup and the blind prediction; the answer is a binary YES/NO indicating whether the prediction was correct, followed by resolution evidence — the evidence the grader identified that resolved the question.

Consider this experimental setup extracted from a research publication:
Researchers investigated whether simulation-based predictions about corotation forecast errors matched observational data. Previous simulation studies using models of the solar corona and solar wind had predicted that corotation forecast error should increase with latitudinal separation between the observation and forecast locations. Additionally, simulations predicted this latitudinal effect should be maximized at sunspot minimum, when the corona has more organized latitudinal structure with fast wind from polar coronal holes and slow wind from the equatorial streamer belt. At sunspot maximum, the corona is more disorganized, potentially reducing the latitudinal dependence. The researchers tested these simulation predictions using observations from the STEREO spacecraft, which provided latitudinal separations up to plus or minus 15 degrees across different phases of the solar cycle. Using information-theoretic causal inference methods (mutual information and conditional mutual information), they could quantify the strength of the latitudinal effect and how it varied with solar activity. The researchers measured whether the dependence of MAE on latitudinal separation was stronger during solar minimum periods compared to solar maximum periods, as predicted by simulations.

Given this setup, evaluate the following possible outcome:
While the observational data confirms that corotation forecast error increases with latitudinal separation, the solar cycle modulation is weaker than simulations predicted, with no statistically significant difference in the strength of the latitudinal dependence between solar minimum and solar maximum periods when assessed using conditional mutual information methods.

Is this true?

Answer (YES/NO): YES